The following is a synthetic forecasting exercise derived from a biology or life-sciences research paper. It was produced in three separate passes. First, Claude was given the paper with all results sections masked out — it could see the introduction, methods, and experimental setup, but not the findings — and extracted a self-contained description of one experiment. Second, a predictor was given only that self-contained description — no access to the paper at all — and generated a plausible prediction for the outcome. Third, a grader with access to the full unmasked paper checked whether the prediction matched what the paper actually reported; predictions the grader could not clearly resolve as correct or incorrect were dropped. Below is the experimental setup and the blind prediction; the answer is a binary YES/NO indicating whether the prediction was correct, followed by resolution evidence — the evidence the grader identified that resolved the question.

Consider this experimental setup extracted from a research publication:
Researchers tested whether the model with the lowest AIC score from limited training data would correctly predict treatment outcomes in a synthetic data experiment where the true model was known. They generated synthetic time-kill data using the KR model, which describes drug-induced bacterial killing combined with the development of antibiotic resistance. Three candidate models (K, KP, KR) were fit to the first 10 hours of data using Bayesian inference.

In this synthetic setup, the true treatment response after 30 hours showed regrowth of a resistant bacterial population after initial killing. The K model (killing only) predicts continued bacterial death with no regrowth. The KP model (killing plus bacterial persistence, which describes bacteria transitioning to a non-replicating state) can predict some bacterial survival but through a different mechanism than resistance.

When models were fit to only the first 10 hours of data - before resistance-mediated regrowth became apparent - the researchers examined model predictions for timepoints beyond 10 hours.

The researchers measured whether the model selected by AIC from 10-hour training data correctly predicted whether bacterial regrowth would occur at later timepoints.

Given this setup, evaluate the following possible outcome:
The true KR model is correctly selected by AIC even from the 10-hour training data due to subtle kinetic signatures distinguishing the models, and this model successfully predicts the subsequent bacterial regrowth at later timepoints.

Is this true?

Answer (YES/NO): NO